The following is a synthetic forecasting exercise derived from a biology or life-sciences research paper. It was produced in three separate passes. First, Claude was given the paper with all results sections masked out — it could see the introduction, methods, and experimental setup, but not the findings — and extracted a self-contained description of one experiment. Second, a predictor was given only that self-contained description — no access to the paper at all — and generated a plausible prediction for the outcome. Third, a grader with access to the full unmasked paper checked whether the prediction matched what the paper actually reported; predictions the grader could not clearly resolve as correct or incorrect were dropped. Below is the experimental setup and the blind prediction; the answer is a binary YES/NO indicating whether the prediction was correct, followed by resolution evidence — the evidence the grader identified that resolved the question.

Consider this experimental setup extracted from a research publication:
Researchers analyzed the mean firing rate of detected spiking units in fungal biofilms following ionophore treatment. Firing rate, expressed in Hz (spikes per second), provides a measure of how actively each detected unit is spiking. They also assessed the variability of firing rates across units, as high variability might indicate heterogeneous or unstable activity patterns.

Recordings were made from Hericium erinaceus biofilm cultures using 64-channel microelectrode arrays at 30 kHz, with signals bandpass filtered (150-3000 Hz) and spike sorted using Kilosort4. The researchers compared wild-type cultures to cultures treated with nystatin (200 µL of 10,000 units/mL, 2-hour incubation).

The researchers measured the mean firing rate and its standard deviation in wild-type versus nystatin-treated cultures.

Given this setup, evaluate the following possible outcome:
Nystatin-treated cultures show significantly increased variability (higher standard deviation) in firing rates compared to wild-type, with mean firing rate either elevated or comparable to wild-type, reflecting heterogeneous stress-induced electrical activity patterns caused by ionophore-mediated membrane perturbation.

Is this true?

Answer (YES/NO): YES